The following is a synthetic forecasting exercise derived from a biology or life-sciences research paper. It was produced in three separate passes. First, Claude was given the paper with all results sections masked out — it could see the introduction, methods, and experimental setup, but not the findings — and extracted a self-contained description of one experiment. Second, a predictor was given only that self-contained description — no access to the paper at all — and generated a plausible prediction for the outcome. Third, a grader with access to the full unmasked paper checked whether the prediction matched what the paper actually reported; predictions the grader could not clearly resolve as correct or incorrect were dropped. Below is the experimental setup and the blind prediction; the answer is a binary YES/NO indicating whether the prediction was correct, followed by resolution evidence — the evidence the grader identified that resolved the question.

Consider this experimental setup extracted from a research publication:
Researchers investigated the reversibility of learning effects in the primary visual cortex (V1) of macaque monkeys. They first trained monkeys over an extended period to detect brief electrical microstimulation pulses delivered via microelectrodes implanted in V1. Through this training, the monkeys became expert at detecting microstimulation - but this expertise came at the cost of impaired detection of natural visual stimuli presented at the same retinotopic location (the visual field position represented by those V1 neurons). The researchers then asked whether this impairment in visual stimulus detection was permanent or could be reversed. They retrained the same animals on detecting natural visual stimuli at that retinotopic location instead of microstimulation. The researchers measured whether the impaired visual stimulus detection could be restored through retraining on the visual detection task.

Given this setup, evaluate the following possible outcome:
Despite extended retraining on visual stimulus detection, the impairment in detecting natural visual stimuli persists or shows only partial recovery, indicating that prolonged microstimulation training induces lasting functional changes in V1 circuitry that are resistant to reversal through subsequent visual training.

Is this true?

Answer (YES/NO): NO